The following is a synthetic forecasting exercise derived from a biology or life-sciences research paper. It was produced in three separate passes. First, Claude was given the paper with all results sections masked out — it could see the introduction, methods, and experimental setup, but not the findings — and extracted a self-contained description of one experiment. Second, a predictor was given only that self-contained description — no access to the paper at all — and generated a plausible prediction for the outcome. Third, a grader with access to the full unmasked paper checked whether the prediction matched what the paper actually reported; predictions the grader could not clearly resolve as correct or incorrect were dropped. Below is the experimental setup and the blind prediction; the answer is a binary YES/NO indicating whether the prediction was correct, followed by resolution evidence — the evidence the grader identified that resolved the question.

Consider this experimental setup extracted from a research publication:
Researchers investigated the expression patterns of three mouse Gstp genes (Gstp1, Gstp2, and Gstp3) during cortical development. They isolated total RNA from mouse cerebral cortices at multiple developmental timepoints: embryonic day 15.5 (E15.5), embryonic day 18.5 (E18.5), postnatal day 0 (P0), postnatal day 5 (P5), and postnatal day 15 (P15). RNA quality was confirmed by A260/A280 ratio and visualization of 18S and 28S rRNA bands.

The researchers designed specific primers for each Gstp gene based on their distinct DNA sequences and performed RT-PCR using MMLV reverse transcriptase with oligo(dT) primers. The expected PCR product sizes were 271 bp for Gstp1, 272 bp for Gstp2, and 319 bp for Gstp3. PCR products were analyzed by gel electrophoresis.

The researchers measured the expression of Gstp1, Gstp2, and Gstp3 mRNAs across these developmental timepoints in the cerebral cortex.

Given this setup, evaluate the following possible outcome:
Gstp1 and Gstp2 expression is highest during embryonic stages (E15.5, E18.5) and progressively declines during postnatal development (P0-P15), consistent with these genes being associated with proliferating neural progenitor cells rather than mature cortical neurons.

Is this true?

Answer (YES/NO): NO